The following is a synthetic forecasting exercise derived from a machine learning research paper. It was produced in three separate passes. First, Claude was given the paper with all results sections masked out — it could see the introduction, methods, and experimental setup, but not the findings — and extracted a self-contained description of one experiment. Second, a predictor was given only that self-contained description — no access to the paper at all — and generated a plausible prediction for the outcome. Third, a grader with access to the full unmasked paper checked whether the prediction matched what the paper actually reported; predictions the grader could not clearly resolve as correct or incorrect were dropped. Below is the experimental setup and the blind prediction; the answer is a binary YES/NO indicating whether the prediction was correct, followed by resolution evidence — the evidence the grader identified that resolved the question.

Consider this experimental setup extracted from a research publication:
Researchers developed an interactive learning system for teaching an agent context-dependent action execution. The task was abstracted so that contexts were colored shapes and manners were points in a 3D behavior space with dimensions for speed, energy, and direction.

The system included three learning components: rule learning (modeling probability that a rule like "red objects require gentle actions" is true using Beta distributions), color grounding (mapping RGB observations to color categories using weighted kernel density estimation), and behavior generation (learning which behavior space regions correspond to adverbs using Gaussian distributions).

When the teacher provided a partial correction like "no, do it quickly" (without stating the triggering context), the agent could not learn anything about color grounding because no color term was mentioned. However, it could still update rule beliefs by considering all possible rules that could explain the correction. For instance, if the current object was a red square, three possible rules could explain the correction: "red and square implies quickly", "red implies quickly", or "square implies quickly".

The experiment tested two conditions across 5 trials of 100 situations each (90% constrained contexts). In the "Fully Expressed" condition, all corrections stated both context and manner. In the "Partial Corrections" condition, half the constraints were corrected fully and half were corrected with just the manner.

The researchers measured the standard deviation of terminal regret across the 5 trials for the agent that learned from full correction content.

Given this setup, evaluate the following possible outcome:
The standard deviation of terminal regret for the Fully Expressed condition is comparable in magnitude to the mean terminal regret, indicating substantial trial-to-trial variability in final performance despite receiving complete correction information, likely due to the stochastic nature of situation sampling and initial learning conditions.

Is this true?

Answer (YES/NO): NO